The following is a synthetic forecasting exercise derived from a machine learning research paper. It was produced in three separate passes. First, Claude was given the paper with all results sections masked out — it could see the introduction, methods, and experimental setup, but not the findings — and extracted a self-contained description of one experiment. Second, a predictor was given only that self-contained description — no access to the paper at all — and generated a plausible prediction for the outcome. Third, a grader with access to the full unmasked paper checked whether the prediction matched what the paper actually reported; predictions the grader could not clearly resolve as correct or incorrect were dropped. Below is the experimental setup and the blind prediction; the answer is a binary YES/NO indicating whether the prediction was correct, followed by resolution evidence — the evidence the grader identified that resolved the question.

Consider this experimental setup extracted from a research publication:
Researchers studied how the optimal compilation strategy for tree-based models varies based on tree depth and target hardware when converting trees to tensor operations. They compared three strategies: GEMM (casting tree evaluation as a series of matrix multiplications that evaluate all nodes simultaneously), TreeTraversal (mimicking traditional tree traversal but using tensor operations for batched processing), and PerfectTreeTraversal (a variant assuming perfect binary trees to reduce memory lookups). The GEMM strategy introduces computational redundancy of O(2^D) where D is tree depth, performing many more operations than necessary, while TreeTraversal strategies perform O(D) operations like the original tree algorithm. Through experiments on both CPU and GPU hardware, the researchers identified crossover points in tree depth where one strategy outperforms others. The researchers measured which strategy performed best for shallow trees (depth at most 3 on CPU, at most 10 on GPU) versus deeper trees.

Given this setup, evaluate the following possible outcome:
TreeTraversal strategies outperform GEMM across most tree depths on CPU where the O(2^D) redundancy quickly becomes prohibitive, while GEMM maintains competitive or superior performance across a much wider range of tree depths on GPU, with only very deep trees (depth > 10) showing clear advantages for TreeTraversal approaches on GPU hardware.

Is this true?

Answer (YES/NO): YES